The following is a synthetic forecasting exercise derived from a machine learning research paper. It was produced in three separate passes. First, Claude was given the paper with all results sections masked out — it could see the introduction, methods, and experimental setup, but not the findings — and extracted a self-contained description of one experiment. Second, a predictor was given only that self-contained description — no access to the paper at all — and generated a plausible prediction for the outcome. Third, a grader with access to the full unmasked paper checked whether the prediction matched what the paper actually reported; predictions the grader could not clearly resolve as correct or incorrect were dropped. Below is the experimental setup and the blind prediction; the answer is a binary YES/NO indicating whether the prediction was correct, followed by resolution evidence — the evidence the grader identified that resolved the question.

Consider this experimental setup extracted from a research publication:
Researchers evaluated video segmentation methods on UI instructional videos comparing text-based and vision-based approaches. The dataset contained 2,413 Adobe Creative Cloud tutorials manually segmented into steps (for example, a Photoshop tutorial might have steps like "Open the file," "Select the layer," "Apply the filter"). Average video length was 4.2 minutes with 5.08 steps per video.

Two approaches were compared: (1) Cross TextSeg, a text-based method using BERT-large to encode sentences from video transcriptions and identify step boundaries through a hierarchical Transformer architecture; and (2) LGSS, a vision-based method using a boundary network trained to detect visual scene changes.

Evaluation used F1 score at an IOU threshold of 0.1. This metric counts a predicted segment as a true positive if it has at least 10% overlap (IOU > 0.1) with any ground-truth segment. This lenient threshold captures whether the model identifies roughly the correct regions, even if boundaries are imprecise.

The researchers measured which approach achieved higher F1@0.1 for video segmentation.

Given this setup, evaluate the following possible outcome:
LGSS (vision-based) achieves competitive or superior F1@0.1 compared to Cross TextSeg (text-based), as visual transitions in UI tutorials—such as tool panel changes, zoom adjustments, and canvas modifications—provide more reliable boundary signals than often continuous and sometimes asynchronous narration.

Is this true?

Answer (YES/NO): YES